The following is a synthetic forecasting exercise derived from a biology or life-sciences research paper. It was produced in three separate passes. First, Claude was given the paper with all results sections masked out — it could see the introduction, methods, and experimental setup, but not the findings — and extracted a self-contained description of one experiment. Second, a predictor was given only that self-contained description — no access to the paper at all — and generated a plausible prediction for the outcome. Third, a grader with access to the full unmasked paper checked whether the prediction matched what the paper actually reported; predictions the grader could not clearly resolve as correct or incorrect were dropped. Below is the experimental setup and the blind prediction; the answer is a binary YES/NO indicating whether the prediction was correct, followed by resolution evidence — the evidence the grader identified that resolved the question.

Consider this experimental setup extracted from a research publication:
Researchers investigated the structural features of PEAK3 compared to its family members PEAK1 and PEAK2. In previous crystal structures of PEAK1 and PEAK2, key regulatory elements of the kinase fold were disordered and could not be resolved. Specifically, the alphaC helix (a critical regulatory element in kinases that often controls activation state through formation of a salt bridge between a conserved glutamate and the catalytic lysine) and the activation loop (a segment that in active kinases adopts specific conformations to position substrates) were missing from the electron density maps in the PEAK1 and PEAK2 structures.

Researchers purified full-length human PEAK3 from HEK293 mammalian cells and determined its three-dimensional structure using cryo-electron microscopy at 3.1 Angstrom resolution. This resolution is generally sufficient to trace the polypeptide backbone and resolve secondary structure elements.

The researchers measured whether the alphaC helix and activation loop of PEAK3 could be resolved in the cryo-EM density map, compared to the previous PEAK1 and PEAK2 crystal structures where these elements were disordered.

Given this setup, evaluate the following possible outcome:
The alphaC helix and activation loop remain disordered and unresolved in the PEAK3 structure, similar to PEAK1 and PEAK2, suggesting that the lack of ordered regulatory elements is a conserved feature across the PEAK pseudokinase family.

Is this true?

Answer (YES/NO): NO